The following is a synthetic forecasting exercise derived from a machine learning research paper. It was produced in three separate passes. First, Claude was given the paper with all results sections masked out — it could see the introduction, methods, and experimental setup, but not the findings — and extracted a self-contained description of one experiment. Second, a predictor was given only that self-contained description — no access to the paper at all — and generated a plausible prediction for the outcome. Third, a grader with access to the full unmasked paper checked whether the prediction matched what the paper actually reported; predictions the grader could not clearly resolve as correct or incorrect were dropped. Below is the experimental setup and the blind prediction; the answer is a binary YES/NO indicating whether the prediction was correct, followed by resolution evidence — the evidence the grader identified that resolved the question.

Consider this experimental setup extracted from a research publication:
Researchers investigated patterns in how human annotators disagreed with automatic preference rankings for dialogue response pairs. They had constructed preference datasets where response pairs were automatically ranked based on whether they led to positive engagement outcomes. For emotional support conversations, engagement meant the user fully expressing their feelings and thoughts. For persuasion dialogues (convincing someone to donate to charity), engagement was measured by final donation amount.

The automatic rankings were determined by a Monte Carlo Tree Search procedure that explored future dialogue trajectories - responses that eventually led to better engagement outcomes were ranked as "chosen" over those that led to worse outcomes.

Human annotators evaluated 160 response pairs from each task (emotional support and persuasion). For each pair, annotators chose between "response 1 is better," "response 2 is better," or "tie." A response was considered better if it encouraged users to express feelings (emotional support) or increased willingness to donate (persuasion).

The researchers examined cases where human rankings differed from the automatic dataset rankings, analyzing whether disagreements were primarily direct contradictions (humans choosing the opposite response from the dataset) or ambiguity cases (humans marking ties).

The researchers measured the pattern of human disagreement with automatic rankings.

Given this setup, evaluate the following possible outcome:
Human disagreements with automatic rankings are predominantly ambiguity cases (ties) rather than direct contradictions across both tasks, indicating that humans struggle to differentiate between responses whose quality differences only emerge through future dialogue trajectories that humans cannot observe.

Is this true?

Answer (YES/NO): YES